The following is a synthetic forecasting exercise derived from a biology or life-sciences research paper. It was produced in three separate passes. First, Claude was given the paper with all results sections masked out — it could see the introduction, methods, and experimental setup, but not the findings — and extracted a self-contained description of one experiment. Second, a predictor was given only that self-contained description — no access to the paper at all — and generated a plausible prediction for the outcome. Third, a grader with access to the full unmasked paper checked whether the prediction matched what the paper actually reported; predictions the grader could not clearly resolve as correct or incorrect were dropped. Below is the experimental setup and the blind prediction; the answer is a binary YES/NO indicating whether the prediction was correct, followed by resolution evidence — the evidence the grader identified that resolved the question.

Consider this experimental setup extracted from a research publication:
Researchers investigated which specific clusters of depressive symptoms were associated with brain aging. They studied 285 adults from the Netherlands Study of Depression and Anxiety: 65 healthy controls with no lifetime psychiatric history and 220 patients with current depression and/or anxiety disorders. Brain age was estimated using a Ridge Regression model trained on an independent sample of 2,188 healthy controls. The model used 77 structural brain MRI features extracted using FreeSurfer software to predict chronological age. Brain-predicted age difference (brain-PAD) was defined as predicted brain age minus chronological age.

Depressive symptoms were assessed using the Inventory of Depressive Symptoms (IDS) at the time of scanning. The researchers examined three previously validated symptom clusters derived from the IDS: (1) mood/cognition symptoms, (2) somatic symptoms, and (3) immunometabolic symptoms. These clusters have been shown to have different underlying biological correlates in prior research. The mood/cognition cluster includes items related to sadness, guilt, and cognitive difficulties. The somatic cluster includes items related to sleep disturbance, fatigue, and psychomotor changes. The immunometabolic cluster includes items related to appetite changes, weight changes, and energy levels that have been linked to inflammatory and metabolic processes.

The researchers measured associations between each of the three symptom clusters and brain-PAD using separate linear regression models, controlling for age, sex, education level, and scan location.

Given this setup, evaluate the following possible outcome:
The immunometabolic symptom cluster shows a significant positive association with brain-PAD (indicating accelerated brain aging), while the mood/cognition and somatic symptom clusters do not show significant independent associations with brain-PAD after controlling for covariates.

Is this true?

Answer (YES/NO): NO